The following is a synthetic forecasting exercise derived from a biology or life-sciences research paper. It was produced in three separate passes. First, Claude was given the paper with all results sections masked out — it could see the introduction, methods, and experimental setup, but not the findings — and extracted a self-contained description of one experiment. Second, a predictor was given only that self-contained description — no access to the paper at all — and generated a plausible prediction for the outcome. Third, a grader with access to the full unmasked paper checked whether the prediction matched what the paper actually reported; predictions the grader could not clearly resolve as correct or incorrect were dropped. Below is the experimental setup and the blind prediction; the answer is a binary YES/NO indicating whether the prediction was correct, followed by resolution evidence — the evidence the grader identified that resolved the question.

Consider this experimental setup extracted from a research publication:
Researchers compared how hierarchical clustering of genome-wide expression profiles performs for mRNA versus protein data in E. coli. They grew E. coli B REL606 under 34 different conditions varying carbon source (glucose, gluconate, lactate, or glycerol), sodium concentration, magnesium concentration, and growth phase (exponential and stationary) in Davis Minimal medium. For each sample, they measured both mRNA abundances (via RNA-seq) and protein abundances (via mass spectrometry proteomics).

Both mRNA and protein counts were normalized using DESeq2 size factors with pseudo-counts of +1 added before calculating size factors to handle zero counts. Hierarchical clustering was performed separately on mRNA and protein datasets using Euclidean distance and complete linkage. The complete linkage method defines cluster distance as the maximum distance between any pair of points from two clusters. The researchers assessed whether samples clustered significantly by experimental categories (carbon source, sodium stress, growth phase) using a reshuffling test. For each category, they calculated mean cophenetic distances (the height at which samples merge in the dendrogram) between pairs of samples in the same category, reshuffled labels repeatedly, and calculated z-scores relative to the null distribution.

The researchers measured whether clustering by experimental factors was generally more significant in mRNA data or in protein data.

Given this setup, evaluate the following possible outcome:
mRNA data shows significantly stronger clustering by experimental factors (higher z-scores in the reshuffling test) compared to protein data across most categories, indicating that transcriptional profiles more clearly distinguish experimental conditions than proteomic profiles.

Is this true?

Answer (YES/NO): NO